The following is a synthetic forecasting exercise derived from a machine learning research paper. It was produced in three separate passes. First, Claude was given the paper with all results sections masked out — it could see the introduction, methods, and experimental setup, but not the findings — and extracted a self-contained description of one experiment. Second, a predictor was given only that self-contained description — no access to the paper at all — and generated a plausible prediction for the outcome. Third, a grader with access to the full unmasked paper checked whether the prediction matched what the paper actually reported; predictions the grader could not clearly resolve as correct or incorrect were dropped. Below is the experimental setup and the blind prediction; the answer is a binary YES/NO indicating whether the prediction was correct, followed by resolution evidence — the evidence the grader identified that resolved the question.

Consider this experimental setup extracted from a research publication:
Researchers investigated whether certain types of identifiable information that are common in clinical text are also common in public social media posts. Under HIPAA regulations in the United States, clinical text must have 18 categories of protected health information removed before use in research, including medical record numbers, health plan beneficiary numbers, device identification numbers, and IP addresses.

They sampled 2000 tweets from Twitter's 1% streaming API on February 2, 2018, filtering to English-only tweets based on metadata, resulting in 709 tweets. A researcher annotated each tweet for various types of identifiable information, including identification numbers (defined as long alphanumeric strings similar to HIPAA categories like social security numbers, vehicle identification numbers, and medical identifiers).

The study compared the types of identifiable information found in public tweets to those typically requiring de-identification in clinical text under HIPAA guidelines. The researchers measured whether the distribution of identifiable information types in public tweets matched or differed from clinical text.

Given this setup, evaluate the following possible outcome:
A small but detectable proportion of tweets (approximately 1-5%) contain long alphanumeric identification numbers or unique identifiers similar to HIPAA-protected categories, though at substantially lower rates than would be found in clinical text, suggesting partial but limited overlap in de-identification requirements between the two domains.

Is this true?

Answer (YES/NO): NO